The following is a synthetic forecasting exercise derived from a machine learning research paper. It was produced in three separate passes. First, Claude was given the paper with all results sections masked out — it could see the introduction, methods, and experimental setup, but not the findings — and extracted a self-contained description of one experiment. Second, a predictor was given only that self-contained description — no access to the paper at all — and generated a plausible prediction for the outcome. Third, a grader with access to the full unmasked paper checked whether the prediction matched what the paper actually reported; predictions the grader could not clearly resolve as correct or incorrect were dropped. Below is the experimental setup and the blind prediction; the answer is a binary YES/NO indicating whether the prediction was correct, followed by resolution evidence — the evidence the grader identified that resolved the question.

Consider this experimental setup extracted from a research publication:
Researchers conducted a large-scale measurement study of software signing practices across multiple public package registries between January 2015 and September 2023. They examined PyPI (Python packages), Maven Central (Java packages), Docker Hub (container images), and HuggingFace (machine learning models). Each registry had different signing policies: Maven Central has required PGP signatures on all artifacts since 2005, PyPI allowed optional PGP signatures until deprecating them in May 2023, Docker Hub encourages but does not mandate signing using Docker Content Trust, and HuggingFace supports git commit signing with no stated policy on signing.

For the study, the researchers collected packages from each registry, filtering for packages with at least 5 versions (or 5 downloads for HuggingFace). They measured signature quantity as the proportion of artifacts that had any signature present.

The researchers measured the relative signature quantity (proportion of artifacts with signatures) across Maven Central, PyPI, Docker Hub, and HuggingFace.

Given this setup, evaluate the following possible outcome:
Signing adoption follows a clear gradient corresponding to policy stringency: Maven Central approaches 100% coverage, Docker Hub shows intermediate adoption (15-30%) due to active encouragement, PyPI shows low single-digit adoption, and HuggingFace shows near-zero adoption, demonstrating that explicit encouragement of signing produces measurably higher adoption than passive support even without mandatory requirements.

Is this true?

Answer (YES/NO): NO